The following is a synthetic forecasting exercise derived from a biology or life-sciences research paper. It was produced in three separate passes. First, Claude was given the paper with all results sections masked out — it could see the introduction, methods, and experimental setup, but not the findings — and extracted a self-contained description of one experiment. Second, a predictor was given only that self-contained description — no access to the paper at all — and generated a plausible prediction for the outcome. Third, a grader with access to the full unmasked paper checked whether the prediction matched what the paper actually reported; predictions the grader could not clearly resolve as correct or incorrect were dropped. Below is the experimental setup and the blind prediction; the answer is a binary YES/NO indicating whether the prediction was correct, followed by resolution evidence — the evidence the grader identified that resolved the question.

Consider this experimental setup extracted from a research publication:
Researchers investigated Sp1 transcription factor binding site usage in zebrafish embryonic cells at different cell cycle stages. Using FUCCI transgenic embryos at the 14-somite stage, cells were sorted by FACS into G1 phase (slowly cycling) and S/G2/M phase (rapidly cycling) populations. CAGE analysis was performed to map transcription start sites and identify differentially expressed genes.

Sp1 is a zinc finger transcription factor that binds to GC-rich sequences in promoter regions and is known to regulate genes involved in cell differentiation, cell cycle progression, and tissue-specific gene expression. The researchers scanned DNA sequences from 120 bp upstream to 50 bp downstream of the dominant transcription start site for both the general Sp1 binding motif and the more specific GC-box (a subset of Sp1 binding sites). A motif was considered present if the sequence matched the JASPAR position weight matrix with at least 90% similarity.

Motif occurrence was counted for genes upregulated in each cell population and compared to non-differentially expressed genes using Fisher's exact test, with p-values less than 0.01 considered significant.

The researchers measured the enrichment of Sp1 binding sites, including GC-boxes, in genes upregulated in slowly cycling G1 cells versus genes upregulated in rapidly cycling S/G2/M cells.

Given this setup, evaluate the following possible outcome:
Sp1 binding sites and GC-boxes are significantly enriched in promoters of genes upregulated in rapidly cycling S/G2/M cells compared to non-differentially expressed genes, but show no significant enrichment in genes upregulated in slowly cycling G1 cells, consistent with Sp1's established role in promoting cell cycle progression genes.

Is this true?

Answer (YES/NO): NO